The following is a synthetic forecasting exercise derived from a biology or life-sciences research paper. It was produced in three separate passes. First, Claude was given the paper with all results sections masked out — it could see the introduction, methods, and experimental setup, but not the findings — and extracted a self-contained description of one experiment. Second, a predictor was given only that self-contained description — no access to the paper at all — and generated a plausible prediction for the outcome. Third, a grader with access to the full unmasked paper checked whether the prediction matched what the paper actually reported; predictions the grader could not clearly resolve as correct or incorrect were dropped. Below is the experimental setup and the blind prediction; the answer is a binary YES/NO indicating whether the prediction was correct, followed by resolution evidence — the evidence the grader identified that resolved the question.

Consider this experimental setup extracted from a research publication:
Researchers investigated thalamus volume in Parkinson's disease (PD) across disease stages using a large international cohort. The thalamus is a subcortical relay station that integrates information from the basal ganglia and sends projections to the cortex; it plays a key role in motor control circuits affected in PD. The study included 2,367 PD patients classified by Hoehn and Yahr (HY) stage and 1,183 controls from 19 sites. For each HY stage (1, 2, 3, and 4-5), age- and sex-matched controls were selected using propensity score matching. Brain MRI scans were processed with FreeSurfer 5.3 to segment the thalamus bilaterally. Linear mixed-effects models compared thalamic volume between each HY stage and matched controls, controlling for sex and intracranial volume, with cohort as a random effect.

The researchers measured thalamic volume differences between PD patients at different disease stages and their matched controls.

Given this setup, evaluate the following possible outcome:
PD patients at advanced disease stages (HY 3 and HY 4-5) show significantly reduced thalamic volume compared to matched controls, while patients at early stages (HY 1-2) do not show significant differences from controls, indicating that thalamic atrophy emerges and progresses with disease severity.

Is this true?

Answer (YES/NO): NO